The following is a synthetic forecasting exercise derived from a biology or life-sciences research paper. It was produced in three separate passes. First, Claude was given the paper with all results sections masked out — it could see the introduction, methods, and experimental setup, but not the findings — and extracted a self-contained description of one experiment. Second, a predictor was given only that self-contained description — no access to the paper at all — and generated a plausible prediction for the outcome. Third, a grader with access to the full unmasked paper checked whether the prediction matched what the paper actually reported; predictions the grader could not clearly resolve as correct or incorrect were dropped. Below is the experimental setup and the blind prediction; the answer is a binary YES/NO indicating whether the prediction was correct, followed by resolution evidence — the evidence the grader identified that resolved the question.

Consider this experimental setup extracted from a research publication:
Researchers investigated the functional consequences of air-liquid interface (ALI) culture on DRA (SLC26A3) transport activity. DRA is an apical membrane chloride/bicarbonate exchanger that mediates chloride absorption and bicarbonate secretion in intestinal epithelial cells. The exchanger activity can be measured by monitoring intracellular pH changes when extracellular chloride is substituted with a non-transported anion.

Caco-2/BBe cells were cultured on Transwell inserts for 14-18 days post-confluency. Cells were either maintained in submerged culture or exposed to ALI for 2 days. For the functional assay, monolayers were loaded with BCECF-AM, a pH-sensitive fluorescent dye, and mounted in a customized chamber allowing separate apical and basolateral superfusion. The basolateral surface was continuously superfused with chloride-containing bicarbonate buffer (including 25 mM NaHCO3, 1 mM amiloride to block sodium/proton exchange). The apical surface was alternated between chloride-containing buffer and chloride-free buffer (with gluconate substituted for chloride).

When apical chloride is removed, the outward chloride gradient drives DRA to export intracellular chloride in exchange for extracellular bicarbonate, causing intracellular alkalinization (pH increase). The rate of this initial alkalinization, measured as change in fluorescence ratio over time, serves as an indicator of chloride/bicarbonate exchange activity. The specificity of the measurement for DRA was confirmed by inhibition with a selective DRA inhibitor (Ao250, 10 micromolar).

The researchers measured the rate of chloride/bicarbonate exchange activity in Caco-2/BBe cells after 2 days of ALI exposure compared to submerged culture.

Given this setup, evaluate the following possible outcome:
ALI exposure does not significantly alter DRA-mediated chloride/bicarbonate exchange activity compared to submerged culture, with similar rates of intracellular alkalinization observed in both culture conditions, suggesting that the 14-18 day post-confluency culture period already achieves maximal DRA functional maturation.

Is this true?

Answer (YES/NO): NO